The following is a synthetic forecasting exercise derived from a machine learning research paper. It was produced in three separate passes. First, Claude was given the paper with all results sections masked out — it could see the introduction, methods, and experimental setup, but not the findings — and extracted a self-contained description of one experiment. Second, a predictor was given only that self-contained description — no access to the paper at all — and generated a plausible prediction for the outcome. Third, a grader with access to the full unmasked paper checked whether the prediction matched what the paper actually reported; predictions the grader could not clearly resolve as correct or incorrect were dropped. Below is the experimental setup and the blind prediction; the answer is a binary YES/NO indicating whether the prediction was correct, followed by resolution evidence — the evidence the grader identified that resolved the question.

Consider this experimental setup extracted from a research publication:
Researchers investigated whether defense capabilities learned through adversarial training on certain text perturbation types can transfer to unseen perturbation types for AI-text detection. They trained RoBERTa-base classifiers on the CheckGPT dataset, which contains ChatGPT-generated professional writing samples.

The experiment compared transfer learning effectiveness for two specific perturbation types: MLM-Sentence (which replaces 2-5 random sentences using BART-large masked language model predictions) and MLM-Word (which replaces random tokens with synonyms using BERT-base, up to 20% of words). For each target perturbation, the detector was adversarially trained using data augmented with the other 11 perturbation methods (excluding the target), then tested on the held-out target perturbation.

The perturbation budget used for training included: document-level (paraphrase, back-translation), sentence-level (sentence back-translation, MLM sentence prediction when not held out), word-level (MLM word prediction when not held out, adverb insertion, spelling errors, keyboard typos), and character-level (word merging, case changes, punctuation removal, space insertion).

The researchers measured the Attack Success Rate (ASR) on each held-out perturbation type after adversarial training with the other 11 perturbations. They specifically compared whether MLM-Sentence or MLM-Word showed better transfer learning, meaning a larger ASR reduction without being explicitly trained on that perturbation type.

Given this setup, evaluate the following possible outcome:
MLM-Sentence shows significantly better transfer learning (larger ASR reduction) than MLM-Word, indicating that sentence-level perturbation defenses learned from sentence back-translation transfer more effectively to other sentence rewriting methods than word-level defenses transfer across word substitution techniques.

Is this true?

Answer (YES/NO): YES